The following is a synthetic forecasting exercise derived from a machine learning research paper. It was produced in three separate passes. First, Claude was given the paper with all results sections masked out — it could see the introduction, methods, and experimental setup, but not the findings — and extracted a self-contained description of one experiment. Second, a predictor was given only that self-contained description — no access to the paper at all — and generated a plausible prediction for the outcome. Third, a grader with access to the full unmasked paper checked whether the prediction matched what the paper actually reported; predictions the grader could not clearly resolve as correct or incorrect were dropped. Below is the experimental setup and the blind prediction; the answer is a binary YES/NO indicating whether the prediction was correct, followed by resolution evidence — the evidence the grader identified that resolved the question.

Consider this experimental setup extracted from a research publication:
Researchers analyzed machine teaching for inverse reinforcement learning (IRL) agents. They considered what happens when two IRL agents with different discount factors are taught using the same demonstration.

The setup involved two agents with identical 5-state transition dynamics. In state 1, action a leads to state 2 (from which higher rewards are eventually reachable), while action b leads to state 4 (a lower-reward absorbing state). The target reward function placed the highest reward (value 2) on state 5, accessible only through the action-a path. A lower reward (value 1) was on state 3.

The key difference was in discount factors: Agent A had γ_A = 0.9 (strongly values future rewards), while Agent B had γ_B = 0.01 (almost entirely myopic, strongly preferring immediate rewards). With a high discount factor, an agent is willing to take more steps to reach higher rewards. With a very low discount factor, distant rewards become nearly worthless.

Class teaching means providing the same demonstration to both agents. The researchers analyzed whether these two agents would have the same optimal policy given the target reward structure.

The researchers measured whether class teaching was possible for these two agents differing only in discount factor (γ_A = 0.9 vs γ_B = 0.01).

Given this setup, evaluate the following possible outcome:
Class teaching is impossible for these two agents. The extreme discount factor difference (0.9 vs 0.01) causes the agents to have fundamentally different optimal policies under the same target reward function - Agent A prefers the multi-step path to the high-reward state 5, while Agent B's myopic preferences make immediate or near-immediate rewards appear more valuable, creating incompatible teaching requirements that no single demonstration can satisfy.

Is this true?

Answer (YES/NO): YES